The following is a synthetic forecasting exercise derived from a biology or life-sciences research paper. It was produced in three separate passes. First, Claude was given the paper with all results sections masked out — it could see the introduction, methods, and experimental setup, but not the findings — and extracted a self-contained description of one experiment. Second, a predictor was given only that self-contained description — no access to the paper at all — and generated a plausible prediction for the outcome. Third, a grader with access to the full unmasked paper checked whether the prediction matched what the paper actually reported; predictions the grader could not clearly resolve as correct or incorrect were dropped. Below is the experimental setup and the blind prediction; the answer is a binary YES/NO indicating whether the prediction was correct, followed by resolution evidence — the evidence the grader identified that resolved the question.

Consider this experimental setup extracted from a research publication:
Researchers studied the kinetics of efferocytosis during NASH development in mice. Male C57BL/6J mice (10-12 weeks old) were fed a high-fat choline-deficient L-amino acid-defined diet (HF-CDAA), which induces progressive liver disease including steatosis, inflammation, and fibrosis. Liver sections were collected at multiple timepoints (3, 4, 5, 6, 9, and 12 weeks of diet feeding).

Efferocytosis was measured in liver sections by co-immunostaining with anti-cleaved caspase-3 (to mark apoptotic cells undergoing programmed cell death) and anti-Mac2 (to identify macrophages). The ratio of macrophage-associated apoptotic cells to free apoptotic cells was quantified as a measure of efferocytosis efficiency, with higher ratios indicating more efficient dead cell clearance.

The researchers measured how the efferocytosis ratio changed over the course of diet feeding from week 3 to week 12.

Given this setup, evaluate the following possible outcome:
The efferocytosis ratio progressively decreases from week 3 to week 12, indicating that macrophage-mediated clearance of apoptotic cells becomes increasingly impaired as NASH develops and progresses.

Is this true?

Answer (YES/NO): NO